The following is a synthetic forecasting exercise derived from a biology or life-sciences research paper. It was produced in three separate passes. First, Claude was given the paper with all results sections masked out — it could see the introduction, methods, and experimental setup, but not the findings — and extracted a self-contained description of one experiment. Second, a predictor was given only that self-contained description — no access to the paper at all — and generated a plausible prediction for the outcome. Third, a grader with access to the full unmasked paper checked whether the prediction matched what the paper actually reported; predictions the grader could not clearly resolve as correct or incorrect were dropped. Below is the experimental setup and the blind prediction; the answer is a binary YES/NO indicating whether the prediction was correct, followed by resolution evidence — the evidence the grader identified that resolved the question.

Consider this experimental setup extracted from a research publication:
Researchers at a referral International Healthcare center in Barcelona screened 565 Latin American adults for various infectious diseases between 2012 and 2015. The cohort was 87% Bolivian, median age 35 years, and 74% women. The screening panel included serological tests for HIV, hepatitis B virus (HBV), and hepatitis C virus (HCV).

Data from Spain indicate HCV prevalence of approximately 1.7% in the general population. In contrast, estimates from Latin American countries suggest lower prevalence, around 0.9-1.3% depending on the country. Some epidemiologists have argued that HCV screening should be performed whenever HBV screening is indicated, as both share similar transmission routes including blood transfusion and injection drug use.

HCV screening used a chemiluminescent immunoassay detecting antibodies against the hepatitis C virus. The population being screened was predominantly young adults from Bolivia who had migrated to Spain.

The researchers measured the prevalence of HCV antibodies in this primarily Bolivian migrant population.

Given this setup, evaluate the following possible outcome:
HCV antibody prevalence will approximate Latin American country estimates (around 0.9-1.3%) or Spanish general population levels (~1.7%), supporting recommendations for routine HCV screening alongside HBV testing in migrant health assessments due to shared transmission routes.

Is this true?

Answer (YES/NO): NO